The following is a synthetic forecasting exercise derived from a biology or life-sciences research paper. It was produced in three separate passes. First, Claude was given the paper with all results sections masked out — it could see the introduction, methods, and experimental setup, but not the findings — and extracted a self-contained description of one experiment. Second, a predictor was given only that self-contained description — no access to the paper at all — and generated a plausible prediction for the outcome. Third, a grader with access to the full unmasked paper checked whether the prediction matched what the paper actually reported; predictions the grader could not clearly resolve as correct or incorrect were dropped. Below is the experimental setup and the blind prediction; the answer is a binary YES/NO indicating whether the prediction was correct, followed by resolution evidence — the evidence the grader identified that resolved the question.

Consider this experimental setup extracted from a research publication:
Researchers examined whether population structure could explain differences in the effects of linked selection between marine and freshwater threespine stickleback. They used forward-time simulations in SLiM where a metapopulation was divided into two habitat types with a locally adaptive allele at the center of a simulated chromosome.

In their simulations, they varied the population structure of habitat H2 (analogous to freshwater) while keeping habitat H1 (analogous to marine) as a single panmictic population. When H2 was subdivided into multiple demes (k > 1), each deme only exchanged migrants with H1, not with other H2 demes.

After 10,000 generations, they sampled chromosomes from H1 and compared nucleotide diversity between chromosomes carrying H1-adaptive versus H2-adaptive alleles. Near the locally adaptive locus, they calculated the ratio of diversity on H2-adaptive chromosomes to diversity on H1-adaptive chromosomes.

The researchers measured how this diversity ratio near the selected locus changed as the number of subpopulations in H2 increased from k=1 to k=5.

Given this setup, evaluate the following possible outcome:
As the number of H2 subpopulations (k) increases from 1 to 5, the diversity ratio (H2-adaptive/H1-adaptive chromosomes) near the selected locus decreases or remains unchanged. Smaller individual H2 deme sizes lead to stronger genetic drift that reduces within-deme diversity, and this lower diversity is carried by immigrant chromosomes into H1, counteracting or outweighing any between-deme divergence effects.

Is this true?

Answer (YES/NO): NO